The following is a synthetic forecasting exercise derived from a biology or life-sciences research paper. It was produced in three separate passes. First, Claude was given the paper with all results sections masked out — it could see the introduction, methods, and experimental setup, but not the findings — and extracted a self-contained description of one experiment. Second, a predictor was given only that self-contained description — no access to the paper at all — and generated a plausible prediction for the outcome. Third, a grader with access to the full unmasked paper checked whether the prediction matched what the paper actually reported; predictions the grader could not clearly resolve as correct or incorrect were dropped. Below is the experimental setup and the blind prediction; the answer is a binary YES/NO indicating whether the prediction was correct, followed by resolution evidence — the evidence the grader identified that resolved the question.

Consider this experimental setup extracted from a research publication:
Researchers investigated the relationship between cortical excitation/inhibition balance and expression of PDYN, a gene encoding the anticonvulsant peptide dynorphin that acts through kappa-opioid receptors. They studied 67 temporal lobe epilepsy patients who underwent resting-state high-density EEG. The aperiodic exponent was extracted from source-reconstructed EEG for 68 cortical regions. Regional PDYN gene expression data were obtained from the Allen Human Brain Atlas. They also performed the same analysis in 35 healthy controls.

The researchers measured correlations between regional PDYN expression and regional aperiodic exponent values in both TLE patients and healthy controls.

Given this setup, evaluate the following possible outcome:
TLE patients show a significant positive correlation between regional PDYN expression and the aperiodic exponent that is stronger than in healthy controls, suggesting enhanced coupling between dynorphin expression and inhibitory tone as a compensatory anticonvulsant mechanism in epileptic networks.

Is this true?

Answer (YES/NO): NO